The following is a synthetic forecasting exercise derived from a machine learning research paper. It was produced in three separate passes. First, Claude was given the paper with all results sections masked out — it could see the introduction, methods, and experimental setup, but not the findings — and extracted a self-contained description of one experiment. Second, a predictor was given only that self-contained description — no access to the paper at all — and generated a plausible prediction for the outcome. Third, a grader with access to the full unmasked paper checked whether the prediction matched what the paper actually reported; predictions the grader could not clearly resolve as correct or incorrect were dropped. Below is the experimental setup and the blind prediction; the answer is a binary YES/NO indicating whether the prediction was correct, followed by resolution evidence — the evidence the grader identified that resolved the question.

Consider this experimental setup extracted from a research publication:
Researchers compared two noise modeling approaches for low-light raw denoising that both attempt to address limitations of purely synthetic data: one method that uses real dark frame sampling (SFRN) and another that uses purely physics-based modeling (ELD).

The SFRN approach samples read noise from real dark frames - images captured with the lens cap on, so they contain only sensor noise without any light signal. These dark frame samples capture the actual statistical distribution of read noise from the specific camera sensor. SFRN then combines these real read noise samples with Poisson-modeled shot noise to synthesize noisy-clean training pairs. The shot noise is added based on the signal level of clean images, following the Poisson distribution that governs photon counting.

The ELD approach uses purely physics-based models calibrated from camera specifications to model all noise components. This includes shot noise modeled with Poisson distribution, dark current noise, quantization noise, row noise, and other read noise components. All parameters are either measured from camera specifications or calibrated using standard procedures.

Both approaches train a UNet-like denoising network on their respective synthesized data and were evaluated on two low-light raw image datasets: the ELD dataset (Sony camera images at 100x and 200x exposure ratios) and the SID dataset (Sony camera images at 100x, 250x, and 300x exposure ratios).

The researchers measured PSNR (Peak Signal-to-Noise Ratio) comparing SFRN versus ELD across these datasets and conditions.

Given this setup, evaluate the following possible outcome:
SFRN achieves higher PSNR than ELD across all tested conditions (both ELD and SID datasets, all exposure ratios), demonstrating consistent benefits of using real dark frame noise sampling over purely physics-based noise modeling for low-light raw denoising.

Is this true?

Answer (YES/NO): YES